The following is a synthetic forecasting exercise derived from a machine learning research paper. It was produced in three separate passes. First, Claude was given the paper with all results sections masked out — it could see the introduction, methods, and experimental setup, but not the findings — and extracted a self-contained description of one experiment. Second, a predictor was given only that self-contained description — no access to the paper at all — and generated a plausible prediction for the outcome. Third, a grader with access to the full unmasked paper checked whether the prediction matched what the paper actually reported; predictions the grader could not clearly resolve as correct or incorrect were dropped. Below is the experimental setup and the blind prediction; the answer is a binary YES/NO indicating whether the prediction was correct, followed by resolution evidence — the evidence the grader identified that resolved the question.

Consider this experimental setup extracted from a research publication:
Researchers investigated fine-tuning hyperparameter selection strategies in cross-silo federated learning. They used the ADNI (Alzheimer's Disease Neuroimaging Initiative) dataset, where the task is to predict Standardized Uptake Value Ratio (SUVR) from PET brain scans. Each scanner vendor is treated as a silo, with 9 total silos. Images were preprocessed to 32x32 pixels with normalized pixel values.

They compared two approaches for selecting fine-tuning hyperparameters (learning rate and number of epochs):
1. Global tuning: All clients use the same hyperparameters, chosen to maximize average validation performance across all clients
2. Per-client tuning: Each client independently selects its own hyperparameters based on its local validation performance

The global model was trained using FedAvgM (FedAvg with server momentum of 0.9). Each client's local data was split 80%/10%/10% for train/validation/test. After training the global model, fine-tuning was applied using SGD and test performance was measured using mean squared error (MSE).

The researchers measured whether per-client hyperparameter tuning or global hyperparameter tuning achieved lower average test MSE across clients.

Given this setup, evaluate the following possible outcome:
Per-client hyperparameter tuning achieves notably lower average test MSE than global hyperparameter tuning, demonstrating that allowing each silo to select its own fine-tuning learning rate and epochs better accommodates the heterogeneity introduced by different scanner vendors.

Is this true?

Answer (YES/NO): YES